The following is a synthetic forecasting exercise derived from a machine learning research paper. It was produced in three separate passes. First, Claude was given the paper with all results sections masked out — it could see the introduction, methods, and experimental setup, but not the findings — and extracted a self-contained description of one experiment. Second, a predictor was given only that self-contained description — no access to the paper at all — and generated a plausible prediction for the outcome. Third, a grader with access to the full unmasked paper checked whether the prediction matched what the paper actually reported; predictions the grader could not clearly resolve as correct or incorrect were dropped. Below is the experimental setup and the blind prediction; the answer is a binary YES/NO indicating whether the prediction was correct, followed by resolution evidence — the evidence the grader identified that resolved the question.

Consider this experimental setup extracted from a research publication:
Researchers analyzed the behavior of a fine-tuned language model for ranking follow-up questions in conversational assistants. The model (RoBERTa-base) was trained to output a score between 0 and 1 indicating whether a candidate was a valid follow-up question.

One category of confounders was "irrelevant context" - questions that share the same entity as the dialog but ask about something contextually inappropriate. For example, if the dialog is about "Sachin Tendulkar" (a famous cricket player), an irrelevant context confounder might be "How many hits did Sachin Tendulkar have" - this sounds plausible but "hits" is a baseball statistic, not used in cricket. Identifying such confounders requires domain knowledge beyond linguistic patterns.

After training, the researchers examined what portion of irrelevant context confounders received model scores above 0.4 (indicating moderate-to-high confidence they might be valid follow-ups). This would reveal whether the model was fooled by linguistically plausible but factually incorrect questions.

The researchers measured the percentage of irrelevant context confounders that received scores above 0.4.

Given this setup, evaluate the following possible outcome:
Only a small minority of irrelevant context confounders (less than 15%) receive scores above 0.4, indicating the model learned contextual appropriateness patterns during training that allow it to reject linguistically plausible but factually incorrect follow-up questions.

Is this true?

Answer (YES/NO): NO